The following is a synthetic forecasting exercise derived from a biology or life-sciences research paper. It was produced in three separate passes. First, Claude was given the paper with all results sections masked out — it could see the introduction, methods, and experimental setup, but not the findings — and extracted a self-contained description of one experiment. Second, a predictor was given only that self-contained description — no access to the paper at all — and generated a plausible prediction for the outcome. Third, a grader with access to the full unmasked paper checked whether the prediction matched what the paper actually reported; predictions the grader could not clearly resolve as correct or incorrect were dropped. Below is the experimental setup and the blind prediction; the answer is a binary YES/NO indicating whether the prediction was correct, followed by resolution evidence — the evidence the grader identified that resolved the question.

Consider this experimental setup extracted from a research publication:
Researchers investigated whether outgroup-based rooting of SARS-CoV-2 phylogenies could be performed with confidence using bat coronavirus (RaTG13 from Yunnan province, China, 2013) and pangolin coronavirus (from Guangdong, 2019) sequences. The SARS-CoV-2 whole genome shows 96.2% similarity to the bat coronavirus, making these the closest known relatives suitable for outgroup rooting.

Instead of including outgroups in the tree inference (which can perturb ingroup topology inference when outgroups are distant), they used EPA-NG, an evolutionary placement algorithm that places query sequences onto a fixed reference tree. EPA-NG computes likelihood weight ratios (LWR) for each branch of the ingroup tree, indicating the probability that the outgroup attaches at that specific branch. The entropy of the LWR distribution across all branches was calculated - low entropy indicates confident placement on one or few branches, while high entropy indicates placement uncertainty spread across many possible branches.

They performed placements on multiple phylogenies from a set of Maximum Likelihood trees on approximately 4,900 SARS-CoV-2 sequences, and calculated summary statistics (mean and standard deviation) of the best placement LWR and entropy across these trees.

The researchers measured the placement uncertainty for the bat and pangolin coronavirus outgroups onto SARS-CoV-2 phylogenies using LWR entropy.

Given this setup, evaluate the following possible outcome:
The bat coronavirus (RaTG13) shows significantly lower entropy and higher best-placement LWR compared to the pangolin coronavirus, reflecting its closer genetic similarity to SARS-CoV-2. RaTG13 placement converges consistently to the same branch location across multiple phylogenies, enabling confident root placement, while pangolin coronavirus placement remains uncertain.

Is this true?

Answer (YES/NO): NO